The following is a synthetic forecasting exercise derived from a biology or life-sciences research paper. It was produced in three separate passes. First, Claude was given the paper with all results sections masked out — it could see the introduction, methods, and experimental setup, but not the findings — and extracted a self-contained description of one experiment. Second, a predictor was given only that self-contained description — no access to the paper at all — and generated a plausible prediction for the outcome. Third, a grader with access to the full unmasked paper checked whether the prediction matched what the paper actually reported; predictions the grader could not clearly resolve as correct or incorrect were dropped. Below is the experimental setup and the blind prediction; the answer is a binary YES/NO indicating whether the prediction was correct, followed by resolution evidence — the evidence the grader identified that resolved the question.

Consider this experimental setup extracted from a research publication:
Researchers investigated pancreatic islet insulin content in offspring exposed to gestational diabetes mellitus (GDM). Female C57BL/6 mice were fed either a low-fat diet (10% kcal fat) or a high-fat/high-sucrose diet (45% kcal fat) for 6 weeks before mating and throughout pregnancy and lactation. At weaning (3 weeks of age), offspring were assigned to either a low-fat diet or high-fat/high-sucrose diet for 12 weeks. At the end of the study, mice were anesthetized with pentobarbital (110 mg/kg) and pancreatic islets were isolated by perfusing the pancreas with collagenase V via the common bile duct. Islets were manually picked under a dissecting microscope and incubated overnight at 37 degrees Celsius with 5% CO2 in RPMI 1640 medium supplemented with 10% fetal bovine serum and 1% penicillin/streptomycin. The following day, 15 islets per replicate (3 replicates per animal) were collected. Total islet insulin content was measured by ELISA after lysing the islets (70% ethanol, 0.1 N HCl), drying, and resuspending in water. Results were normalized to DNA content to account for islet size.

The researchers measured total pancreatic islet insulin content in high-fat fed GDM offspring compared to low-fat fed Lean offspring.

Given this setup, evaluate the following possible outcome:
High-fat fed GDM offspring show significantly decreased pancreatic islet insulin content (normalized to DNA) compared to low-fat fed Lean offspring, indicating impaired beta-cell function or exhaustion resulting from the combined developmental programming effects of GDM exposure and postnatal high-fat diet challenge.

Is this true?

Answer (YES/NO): NO